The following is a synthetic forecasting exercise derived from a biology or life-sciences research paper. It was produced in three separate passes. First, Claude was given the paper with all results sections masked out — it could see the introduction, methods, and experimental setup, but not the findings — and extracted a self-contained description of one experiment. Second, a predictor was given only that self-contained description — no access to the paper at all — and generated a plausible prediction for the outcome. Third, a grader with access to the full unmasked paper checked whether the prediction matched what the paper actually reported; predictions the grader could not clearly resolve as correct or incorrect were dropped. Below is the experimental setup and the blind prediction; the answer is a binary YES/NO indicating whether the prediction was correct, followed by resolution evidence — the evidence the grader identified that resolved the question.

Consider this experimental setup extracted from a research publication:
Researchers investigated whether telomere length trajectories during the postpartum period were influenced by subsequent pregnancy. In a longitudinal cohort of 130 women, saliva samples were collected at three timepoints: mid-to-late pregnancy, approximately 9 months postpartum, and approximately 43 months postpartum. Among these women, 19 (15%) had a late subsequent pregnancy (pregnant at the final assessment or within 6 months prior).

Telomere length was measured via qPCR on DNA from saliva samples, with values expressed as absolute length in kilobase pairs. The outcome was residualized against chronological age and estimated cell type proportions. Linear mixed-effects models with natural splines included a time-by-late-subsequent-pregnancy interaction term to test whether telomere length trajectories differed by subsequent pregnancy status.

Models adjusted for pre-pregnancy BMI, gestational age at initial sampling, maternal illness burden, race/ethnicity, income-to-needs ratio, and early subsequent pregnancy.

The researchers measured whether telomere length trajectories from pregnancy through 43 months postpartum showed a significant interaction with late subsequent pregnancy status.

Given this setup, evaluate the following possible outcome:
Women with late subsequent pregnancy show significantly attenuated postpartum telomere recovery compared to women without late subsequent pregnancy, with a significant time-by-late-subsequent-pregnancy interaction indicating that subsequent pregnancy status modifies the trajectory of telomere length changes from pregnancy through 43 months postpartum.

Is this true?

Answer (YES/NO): NO